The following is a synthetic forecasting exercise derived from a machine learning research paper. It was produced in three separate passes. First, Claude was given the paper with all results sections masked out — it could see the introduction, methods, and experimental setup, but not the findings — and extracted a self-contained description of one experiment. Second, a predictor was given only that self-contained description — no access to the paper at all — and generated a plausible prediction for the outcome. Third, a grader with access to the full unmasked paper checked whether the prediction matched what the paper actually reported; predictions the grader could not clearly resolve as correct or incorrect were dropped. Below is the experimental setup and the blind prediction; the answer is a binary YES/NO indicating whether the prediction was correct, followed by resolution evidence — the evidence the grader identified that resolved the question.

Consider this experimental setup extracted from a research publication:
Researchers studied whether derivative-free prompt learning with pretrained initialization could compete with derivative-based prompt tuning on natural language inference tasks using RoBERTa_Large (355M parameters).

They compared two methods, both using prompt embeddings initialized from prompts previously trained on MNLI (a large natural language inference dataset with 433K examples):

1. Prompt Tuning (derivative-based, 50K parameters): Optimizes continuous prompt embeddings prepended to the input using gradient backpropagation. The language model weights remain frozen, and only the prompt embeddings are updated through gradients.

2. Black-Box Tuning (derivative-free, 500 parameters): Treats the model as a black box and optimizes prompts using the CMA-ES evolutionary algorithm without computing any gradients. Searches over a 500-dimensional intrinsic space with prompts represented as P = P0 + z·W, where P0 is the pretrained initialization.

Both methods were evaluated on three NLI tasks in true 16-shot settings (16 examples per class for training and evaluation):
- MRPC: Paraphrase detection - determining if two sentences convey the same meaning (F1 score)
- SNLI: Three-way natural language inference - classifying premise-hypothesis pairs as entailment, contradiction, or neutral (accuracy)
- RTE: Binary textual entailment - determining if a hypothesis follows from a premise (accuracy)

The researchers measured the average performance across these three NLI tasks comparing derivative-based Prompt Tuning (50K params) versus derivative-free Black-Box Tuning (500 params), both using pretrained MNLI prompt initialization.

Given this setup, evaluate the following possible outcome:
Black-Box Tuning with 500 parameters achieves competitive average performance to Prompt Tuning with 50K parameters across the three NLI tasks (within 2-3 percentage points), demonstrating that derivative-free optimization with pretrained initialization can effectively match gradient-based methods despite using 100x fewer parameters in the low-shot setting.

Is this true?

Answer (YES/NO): NO